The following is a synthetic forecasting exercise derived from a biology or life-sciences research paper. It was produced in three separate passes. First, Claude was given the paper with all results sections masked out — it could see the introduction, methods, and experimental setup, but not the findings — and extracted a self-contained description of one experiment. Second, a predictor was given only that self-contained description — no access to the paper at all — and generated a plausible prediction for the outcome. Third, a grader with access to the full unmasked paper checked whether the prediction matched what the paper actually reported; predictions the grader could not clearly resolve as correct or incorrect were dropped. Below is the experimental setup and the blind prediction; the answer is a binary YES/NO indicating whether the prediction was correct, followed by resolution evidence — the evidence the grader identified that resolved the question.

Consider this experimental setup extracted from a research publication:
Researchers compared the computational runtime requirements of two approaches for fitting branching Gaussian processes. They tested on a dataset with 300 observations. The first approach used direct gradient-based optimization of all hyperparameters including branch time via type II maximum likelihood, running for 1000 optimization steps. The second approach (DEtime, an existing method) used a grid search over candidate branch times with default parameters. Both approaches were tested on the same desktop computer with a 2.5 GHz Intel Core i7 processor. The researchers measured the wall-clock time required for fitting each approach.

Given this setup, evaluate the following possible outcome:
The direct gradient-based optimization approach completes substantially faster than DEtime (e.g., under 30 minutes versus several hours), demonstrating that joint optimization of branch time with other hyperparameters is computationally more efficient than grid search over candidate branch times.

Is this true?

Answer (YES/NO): NO